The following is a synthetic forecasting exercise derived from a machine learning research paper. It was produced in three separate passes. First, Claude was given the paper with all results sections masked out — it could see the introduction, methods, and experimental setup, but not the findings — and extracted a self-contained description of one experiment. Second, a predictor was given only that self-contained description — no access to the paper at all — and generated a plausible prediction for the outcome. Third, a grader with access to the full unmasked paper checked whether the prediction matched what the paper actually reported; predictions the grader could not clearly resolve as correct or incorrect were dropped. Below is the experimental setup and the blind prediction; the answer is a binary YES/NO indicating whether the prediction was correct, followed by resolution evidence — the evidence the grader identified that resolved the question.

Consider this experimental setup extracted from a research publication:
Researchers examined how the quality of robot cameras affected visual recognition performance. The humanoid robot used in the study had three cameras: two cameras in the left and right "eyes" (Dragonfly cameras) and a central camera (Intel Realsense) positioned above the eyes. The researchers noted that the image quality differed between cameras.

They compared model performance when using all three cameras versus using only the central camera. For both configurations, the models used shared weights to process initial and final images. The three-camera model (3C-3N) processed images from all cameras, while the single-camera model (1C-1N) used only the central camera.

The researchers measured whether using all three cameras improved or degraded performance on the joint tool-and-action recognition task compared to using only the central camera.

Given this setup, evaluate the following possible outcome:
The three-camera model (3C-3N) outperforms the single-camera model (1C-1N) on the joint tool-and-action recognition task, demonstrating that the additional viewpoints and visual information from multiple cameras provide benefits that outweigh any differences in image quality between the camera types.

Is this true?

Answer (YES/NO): NO